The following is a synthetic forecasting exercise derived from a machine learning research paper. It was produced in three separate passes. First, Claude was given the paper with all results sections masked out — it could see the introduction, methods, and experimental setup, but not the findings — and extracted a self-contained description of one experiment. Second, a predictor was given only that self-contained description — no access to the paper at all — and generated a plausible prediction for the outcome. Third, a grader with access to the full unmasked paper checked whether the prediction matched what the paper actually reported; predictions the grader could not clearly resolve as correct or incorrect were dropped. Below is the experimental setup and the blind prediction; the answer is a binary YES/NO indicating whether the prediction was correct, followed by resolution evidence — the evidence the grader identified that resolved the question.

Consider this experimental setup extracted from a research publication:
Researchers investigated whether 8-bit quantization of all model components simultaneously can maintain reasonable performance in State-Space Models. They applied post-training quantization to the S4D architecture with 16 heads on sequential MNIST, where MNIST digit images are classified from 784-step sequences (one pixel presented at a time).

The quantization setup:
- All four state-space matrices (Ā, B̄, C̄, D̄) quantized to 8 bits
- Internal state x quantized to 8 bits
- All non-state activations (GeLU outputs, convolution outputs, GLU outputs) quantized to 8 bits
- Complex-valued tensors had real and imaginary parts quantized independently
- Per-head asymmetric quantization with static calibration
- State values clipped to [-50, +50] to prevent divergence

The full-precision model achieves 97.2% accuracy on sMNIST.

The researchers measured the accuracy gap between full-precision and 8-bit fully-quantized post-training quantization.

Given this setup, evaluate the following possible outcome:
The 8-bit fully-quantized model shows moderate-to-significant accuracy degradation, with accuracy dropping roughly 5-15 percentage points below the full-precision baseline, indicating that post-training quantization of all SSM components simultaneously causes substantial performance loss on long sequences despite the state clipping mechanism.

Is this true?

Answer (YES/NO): NO